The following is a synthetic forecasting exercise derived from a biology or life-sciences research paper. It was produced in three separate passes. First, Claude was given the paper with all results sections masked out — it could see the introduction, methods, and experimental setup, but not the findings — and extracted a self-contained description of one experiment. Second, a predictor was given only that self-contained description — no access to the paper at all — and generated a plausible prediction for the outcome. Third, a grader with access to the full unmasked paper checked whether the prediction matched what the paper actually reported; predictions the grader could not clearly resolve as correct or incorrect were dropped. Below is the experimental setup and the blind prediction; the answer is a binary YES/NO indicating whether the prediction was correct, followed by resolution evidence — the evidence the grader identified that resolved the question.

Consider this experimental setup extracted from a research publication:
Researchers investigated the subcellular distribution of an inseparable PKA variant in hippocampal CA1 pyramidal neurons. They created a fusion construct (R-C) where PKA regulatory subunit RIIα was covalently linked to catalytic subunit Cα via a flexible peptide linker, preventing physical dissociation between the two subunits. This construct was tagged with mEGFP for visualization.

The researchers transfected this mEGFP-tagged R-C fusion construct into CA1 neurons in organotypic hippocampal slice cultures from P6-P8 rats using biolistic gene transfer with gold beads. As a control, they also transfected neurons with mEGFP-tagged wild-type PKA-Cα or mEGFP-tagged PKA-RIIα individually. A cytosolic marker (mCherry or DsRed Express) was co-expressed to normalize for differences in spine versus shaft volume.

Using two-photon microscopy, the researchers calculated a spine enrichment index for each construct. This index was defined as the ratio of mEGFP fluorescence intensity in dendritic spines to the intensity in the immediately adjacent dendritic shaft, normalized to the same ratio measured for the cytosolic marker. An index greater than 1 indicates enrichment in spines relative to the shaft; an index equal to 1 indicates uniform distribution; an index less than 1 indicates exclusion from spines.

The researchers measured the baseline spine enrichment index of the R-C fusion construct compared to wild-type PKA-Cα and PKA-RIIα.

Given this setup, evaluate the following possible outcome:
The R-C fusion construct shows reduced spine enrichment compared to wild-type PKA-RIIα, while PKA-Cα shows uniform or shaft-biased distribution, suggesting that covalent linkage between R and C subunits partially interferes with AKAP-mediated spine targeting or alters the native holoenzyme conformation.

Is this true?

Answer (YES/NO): NO